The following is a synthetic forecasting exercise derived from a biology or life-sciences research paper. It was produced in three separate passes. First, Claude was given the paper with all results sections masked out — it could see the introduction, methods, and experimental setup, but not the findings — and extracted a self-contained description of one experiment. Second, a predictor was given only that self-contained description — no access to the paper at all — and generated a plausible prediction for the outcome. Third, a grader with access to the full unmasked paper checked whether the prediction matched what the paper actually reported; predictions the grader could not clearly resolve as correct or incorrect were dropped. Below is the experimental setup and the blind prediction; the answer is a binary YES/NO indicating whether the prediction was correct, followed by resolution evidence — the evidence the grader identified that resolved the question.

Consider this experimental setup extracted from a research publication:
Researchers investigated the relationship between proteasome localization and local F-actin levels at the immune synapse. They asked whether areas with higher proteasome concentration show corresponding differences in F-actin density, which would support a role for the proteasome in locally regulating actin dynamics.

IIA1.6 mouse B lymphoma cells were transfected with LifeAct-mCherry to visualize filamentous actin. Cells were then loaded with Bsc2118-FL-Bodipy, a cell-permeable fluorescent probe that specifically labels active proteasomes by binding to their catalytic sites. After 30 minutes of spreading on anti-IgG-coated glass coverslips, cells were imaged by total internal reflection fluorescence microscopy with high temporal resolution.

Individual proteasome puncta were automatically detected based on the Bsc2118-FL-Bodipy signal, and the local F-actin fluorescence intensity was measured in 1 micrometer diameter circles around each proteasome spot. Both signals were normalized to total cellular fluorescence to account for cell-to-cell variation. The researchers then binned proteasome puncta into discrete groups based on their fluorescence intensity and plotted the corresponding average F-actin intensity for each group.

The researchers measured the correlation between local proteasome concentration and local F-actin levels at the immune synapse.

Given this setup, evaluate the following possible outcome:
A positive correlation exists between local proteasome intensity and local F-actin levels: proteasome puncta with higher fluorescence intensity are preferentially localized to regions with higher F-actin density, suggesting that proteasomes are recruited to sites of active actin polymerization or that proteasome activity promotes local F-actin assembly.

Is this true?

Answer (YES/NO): NO